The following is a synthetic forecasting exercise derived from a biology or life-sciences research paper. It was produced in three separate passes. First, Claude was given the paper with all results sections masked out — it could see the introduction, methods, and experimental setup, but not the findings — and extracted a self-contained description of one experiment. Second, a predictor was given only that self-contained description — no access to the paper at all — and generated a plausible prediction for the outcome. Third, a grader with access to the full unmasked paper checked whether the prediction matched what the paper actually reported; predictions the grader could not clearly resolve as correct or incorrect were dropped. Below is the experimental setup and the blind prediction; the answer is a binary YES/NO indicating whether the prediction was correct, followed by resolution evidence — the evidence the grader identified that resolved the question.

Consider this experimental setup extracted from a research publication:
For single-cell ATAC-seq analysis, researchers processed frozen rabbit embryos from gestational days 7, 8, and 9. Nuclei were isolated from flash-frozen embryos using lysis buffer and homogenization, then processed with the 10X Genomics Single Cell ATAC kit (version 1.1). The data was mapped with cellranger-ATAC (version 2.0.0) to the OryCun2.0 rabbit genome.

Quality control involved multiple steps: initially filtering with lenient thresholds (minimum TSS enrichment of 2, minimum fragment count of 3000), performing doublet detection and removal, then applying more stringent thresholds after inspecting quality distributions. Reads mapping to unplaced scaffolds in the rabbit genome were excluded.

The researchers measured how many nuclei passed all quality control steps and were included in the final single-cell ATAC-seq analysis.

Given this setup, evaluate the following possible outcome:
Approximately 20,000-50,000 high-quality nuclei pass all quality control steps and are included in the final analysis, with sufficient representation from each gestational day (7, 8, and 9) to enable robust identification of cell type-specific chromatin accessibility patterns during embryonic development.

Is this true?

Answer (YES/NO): YES